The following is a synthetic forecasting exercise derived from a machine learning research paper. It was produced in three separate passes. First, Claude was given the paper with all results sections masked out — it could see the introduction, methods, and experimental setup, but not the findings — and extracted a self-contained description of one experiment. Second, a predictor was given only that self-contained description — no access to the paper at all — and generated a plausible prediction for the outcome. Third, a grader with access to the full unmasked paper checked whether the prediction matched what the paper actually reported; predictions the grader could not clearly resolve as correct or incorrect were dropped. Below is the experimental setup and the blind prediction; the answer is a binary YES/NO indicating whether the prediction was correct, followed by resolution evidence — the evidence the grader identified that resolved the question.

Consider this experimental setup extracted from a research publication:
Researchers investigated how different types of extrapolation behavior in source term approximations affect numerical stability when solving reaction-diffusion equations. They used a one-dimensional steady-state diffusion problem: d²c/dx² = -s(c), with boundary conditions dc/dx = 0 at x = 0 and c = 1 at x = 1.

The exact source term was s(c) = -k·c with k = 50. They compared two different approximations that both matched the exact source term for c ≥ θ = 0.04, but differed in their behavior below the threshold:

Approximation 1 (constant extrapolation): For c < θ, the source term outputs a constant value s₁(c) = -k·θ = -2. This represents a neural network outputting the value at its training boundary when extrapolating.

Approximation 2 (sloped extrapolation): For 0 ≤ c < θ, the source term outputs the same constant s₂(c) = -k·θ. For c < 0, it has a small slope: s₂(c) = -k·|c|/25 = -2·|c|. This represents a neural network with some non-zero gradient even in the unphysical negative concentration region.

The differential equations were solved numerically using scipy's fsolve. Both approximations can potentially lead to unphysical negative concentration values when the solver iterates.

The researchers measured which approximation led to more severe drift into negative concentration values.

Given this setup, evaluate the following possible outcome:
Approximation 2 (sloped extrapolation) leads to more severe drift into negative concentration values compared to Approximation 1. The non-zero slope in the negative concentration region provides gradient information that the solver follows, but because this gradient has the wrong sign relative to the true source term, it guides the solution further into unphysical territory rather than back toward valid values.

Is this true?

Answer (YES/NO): YES